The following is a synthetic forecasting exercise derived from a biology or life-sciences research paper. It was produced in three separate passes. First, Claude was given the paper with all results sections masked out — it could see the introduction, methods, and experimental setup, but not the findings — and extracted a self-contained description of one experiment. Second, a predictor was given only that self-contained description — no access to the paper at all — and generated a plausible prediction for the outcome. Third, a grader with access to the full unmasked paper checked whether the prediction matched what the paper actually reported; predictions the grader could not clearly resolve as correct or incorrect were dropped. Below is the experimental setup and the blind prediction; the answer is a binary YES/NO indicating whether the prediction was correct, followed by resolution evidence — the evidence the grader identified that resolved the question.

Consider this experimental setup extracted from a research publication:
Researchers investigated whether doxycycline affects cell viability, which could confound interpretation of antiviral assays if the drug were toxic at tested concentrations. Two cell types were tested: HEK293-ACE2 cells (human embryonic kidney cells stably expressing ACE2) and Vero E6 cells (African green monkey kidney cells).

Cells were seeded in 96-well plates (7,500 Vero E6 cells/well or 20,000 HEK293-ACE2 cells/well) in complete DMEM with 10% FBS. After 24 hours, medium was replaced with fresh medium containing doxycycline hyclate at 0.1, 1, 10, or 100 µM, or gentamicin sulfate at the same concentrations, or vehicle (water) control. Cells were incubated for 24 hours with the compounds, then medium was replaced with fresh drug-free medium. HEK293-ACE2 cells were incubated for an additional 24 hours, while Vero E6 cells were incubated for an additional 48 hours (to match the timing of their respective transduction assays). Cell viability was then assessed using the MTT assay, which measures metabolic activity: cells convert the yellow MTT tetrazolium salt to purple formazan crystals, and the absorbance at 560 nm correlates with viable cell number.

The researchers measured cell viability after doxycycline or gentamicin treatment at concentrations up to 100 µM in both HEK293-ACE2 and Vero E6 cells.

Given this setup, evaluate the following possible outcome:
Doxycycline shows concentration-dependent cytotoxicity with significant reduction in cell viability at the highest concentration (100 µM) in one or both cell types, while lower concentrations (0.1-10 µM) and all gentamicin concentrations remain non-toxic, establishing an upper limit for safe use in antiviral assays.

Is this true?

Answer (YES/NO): NO